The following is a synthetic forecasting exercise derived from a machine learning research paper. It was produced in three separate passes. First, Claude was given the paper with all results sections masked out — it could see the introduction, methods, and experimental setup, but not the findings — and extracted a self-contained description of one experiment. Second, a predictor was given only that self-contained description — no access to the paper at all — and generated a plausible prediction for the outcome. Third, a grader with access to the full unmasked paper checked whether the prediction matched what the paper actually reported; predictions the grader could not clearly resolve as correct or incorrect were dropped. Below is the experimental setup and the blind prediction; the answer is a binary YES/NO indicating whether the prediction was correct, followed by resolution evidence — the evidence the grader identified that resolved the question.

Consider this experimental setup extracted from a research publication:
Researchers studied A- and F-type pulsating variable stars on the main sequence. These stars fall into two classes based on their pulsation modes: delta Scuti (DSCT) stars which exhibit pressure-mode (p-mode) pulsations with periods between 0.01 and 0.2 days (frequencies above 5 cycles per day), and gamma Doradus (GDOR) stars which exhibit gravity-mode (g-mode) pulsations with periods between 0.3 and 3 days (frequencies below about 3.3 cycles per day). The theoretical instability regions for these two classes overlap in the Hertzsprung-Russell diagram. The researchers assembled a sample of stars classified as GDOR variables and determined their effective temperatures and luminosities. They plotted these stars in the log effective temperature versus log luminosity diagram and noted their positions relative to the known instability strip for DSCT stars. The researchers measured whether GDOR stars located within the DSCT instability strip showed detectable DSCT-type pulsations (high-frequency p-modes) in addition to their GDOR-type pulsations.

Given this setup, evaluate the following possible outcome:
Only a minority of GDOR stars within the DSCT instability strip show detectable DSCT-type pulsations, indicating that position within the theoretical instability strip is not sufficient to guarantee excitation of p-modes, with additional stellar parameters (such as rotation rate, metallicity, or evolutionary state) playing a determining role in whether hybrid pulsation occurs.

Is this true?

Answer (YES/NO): YES